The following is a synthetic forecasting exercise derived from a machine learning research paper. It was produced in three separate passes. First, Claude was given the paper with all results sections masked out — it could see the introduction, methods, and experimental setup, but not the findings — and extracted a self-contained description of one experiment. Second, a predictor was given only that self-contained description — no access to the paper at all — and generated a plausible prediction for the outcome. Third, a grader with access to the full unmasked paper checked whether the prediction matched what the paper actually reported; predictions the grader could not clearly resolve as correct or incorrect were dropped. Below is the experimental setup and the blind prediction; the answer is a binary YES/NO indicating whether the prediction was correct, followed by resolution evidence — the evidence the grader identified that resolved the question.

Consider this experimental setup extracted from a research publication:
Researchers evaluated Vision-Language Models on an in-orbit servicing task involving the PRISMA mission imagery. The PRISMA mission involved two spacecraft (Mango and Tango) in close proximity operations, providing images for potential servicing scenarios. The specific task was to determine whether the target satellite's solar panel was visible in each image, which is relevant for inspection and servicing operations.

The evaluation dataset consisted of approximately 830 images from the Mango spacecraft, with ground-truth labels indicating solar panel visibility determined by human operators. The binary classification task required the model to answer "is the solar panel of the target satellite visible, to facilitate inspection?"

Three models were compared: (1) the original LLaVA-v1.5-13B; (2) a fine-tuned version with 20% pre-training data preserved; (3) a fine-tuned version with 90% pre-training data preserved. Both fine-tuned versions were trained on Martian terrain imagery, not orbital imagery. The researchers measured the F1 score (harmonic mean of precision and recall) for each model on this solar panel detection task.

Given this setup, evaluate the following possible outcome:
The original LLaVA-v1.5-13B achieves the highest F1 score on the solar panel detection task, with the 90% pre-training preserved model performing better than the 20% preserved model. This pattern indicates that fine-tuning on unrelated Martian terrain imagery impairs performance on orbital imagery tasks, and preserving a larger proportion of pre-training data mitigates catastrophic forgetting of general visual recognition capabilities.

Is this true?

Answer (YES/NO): YES